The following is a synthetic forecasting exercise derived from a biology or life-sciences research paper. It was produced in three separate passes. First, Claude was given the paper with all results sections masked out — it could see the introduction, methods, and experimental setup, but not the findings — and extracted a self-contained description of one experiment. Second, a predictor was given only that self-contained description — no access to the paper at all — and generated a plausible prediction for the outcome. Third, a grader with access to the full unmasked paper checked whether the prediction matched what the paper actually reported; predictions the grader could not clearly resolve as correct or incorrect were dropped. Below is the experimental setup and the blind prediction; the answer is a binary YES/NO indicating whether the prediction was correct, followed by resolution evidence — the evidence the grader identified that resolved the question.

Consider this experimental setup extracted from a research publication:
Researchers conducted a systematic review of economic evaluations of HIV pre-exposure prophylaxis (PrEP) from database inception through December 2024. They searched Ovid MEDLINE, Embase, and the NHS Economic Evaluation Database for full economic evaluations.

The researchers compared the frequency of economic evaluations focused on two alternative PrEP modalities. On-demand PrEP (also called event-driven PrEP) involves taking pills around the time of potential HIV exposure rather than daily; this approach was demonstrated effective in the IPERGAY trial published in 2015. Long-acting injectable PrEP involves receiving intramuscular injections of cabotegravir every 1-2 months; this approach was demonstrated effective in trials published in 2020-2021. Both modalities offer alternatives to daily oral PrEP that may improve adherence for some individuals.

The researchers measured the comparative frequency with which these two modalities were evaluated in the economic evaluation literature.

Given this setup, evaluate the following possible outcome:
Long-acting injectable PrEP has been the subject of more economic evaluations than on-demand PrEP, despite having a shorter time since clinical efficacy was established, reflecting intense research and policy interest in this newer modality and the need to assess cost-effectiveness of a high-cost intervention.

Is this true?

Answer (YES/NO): NO